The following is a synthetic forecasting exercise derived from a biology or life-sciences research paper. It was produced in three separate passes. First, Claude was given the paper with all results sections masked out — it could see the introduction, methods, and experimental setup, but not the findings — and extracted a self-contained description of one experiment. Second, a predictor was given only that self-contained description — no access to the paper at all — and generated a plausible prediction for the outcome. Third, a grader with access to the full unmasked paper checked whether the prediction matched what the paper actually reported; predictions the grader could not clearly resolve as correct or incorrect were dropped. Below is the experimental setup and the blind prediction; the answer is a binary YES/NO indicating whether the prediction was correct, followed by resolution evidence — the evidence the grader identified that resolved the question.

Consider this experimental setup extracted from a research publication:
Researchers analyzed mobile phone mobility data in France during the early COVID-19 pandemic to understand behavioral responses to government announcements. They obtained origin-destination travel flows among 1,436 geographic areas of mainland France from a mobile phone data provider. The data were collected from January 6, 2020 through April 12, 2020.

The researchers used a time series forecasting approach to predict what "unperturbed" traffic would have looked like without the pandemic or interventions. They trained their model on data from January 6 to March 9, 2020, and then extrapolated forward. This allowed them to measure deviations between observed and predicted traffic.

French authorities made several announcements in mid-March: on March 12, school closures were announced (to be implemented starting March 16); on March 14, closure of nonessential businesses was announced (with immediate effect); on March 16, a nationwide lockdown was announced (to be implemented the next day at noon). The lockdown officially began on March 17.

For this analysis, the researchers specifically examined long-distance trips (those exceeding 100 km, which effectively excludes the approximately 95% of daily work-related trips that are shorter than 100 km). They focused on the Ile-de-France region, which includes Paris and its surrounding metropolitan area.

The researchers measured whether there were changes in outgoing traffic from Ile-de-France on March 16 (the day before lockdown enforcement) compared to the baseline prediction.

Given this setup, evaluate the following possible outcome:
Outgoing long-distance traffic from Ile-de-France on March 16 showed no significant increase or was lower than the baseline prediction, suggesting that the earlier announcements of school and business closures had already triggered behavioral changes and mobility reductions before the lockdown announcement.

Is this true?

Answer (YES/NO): NO